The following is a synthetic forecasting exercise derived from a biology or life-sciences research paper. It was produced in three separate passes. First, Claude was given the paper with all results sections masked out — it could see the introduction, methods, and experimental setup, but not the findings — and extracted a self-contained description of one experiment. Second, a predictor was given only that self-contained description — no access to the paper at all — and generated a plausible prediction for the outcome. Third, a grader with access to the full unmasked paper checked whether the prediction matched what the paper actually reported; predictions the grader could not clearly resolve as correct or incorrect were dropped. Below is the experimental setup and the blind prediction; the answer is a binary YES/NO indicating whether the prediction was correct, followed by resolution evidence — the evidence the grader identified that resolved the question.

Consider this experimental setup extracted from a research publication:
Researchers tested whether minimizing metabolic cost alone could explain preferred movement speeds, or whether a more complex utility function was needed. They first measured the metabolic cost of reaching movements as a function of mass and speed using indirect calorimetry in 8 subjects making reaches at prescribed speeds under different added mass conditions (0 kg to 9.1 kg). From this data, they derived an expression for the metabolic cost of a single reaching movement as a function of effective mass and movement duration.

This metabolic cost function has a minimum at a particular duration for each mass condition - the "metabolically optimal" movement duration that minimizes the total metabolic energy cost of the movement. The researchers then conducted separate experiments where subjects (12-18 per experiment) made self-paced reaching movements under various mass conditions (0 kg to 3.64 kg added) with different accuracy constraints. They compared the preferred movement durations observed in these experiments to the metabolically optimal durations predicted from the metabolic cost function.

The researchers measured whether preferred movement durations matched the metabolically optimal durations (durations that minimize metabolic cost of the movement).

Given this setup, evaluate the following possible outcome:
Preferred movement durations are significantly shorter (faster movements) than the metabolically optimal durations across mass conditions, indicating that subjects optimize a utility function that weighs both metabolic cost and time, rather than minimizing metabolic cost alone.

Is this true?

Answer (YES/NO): NO